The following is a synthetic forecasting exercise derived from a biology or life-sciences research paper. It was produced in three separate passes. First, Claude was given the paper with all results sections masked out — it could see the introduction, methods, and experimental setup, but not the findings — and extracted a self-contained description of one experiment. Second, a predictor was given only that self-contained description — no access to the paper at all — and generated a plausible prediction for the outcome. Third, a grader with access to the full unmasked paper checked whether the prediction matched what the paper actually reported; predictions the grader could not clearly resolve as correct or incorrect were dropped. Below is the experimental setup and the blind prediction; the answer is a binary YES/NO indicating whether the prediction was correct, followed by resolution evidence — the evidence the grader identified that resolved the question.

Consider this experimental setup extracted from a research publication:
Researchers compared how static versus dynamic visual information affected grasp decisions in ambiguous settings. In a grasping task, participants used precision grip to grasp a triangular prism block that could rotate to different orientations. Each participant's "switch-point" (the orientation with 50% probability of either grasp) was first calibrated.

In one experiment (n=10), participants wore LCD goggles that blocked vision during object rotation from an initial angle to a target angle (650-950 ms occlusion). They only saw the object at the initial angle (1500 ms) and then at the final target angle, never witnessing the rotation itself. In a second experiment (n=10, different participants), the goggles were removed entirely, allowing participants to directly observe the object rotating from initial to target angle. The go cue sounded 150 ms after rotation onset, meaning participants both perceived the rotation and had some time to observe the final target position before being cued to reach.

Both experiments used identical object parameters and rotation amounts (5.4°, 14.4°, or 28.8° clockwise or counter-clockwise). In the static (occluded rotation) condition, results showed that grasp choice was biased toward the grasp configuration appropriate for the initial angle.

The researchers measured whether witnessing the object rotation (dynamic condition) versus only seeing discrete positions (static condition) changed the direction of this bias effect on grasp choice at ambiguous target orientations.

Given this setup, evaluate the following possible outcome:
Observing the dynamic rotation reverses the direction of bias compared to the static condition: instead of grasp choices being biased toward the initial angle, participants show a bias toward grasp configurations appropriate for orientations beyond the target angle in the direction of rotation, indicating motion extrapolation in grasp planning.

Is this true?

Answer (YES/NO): NO